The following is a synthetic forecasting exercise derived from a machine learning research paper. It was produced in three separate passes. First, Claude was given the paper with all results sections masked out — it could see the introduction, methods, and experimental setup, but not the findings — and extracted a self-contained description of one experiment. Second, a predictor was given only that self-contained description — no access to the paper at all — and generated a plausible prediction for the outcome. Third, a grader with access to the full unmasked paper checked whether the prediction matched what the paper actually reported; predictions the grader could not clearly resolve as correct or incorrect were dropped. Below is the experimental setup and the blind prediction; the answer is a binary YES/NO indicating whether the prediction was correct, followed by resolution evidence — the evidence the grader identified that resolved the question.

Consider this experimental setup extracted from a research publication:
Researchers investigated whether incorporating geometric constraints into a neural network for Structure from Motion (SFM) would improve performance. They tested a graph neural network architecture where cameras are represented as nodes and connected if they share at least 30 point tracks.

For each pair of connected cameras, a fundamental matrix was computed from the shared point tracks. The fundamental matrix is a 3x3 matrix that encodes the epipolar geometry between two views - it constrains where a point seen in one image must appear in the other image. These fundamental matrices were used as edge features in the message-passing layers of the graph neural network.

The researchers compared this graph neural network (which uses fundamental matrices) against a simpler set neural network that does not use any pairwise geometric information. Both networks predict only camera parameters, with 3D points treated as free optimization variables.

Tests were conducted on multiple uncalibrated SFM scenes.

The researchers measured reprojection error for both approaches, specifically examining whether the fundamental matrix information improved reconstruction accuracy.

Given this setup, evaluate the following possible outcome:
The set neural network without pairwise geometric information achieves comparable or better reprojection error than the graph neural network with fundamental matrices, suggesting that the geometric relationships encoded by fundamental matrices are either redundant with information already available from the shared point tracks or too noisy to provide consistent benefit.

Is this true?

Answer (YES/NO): YES